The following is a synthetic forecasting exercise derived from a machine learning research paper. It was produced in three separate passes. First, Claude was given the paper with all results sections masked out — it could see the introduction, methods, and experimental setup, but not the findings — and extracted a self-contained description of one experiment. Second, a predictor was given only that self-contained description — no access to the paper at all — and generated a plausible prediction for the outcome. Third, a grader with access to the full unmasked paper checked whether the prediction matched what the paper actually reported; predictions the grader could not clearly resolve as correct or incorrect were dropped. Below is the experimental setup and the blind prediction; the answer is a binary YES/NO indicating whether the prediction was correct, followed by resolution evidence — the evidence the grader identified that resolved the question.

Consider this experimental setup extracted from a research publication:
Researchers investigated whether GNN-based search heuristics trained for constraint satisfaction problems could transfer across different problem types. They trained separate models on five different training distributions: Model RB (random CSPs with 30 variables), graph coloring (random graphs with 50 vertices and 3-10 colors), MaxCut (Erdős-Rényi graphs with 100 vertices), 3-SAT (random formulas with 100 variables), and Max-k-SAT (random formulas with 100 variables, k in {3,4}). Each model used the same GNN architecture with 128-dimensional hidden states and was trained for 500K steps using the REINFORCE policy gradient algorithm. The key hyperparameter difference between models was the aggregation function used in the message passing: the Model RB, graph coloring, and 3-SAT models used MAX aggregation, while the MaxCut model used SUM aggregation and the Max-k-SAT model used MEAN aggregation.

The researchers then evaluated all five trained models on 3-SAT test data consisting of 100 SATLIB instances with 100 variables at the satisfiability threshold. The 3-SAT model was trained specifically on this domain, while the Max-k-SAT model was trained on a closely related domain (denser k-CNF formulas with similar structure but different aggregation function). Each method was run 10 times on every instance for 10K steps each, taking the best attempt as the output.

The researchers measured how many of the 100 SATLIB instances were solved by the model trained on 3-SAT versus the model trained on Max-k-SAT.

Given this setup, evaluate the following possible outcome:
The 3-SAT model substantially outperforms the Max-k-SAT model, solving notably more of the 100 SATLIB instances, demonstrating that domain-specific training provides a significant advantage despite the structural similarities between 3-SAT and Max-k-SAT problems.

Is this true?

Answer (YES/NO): YES